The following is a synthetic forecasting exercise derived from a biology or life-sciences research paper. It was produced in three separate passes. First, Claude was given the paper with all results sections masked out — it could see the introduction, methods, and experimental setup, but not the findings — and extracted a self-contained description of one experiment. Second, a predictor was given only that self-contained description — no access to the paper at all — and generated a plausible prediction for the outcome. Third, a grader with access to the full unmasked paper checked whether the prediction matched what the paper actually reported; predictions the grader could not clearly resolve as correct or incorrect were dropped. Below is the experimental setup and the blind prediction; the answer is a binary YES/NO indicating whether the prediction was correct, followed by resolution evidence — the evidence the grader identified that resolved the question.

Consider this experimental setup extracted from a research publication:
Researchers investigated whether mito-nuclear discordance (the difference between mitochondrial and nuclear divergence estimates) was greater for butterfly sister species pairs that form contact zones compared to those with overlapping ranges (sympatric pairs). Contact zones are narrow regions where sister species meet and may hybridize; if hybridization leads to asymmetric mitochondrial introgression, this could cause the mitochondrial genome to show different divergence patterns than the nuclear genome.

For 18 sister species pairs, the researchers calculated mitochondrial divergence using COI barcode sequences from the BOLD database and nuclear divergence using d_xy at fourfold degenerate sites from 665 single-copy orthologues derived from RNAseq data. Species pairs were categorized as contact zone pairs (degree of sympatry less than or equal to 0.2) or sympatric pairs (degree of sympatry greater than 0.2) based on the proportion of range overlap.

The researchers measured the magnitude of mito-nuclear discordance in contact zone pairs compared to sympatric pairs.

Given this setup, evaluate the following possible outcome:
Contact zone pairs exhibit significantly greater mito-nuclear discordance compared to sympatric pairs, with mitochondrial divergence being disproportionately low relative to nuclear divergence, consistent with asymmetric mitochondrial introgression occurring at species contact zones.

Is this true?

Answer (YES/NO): NO